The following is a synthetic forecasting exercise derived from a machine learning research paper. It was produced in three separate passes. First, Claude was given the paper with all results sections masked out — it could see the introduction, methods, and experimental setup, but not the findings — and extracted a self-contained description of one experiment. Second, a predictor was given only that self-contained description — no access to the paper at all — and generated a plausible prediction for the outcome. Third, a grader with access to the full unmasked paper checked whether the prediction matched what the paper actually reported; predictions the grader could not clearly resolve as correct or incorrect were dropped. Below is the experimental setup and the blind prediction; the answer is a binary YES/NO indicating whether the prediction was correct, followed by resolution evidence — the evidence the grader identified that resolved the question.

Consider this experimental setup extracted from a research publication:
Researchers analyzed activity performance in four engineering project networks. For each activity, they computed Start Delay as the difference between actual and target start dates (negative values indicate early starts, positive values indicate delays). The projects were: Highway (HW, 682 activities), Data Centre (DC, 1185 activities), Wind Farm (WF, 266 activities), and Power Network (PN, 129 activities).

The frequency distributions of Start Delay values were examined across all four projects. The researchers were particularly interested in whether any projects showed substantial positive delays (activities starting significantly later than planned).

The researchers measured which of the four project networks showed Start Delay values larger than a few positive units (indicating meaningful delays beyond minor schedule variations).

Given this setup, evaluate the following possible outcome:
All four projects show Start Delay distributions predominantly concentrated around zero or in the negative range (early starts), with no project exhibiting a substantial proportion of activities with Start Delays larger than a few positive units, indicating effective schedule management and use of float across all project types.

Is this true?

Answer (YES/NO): NO